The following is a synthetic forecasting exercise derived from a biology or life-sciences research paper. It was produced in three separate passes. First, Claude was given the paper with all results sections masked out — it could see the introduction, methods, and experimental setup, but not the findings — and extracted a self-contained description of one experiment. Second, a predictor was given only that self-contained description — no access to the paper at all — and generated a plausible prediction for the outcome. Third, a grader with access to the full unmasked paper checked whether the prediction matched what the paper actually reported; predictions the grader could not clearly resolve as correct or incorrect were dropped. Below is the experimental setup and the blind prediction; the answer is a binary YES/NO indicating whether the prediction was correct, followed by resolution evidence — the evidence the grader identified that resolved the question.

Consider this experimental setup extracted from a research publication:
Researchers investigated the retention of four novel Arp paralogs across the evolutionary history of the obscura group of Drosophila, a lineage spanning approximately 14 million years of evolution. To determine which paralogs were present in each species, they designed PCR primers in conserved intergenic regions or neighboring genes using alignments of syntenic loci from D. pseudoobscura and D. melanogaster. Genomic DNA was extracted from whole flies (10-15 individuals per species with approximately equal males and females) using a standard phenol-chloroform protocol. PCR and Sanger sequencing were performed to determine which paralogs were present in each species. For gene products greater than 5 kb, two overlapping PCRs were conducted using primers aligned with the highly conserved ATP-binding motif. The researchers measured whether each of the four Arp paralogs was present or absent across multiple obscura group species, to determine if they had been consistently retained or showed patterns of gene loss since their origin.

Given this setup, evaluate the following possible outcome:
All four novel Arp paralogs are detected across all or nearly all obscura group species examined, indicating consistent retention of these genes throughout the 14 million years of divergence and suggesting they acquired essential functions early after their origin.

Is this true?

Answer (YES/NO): NO